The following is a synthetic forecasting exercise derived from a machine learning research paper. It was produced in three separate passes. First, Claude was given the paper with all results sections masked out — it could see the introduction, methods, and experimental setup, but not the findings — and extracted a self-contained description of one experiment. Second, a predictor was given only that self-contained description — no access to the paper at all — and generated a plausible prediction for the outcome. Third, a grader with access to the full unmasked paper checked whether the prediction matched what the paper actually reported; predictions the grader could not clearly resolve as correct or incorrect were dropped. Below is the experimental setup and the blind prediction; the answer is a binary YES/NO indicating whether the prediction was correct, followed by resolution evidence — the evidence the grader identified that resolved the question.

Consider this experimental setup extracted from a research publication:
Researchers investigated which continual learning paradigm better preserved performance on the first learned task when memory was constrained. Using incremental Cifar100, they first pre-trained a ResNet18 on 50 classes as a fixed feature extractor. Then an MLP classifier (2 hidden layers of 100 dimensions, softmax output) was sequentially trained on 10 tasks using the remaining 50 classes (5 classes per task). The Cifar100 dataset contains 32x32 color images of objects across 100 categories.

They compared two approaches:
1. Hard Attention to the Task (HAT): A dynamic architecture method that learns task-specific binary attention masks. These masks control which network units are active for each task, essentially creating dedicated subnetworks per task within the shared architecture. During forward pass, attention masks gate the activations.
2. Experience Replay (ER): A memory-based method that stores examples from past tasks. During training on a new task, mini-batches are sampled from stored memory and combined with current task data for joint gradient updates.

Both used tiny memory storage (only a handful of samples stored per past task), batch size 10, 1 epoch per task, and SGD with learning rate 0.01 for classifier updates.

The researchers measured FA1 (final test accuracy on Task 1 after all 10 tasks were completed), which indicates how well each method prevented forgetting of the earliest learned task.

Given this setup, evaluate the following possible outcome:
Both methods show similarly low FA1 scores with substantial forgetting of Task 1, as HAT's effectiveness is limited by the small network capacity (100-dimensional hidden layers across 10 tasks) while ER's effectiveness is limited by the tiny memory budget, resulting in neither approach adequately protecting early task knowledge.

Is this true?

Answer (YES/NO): NO